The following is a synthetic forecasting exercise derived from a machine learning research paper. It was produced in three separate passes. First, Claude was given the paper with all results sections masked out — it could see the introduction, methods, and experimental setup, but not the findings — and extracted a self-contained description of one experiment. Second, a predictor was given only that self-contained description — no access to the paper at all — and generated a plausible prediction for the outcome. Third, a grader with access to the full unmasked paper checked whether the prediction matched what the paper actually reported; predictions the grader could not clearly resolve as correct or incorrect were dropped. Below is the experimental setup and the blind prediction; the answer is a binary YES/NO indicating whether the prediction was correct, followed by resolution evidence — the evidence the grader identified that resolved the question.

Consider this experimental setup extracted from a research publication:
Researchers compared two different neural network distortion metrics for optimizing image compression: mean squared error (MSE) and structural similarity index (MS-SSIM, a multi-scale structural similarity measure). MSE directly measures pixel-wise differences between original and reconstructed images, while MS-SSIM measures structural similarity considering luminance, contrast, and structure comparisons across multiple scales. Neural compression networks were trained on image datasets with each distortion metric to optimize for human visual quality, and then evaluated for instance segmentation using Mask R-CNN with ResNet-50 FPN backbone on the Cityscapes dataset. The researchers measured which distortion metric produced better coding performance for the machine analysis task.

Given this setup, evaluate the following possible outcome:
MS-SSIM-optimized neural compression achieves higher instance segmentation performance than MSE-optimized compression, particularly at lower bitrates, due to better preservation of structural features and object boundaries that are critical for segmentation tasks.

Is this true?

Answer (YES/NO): YES